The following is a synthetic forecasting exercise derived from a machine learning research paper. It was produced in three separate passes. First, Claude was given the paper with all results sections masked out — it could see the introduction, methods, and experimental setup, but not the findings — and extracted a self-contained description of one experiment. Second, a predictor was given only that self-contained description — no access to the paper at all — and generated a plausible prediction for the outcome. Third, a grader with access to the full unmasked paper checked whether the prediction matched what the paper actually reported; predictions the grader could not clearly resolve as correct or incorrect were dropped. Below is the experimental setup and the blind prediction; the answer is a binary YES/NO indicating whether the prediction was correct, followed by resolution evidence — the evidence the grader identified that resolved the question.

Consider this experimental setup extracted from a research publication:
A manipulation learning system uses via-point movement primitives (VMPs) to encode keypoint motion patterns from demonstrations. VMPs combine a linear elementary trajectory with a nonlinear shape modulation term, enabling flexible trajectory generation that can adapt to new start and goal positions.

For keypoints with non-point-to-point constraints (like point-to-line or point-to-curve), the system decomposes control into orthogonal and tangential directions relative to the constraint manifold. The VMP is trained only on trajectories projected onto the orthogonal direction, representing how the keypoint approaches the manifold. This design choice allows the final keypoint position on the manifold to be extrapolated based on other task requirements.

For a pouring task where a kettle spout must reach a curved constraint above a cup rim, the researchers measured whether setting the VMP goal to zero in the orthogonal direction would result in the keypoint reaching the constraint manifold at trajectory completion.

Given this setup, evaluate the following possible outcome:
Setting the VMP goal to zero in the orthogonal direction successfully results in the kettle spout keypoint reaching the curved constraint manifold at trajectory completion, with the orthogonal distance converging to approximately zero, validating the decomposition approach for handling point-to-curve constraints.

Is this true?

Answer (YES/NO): YES